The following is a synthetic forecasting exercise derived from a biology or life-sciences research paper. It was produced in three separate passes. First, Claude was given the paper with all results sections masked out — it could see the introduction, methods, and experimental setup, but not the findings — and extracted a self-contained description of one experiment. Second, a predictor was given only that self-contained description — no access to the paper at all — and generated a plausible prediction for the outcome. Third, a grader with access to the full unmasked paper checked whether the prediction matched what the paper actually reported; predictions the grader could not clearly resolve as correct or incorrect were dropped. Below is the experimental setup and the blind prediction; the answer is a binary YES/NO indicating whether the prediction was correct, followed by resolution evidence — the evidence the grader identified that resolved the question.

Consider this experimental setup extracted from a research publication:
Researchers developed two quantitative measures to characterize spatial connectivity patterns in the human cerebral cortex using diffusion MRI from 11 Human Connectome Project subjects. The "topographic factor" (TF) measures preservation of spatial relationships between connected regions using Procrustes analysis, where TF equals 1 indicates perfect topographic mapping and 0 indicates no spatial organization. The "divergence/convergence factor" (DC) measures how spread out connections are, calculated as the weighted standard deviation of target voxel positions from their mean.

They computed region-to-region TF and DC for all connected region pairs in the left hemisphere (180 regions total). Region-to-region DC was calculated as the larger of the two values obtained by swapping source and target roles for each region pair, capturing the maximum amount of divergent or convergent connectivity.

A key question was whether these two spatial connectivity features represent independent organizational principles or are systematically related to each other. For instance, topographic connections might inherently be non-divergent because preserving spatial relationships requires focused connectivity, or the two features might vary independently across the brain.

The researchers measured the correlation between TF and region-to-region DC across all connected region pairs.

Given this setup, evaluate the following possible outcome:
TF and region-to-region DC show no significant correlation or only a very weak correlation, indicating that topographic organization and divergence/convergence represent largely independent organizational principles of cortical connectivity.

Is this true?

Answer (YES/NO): NO